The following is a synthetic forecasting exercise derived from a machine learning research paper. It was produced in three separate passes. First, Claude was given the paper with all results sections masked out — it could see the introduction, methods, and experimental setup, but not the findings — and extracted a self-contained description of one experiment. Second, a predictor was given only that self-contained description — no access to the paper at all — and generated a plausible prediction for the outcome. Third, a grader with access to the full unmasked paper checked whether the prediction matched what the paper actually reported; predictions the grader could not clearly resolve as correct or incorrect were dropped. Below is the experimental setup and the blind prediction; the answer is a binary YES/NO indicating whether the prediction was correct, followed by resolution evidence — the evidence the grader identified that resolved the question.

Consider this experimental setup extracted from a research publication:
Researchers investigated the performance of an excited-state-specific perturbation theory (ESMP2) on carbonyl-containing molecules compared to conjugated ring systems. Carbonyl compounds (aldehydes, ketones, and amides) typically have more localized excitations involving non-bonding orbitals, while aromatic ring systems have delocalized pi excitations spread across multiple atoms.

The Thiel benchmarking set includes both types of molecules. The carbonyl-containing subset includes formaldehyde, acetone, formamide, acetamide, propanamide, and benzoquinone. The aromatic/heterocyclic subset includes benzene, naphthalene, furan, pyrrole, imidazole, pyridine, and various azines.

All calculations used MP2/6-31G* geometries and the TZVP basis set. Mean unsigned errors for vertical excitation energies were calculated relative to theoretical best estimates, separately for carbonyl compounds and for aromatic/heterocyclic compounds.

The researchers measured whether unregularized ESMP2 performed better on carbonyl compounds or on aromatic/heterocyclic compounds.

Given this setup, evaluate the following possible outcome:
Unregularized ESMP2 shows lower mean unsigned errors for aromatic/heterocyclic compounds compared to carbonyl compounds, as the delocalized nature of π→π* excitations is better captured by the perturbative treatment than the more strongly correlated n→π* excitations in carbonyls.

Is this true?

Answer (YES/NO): NO